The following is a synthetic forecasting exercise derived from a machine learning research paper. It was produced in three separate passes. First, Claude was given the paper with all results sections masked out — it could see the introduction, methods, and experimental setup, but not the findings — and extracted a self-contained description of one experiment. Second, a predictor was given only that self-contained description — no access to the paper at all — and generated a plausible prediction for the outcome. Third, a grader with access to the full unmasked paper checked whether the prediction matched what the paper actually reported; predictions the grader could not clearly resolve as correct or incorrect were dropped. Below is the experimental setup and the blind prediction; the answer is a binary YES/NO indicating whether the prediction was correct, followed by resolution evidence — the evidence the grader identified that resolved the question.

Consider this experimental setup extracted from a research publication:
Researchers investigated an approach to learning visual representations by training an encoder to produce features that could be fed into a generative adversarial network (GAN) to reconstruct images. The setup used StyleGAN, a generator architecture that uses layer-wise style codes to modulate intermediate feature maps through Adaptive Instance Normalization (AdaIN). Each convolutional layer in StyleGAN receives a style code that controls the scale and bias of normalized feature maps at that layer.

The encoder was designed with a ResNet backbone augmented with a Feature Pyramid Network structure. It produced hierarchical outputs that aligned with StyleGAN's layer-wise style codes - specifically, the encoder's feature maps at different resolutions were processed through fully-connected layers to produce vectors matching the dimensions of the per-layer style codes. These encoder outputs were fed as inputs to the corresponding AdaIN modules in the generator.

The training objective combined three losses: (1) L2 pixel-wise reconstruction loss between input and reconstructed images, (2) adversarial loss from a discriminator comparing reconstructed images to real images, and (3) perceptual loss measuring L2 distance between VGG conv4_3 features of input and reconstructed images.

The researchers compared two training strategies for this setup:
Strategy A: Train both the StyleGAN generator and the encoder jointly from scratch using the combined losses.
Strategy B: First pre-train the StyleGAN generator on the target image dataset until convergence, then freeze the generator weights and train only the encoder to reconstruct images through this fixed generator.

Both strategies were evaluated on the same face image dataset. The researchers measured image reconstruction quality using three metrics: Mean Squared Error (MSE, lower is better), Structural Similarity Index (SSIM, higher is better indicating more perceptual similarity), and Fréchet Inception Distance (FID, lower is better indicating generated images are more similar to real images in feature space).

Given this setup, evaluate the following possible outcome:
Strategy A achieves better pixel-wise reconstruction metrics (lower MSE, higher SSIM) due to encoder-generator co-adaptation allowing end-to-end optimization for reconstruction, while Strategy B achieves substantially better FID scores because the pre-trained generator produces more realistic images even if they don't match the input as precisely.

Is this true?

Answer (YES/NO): NO